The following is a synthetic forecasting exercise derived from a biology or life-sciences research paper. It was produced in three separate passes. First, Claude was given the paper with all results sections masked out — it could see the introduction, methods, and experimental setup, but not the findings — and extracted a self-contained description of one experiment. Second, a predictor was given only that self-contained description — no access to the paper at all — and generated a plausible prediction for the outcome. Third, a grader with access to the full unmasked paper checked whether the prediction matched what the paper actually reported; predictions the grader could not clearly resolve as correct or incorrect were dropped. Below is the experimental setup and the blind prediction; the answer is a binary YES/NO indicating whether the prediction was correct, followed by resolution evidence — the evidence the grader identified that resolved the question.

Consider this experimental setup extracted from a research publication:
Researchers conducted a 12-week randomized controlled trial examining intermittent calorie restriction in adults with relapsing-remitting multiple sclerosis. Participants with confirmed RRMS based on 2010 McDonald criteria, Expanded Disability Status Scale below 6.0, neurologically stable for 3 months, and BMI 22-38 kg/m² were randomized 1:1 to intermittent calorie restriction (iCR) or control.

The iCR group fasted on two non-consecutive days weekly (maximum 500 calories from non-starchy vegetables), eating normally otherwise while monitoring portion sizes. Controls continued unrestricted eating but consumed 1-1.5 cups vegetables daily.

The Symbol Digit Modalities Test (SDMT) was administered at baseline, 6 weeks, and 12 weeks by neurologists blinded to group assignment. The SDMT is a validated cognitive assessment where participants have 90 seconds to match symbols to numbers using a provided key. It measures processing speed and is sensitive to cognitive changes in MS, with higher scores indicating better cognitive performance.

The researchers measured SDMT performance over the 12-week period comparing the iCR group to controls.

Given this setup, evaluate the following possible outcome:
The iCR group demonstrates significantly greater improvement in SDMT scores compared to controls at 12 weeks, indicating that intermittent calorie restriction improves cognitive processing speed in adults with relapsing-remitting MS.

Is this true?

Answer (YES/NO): YES